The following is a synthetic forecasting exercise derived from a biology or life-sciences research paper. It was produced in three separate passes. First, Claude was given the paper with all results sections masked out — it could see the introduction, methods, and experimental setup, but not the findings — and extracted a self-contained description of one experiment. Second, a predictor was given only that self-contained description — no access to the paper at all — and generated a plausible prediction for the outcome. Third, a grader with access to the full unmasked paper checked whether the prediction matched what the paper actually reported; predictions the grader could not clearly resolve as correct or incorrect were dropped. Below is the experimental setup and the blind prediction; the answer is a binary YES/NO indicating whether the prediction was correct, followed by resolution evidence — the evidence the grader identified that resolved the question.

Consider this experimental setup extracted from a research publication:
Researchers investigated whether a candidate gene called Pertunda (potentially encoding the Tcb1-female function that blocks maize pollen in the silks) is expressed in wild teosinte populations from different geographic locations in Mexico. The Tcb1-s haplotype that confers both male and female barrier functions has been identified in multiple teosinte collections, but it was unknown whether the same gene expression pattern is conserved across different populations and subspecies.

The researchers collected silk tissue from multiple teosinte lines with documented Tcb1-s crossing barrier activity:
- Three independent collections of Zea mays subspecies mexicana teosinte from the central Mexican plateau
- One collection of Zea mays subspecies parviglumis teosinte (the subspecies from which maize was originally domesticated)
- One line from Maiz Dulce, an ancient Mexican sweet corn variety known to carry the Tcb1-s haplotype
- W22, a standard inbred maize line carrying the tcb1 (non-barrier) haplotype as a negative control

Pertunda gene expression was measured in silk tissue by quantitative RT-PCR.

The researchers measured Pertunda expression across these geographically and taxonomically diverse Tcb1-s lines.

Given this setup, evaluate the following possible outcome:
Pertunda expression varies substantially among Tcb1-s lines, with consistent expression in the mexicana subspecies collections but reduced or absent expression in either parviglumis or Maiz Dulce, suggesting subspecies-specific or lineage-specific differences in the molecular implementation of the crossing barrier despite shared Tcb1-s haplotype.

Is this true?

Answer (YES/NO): NO